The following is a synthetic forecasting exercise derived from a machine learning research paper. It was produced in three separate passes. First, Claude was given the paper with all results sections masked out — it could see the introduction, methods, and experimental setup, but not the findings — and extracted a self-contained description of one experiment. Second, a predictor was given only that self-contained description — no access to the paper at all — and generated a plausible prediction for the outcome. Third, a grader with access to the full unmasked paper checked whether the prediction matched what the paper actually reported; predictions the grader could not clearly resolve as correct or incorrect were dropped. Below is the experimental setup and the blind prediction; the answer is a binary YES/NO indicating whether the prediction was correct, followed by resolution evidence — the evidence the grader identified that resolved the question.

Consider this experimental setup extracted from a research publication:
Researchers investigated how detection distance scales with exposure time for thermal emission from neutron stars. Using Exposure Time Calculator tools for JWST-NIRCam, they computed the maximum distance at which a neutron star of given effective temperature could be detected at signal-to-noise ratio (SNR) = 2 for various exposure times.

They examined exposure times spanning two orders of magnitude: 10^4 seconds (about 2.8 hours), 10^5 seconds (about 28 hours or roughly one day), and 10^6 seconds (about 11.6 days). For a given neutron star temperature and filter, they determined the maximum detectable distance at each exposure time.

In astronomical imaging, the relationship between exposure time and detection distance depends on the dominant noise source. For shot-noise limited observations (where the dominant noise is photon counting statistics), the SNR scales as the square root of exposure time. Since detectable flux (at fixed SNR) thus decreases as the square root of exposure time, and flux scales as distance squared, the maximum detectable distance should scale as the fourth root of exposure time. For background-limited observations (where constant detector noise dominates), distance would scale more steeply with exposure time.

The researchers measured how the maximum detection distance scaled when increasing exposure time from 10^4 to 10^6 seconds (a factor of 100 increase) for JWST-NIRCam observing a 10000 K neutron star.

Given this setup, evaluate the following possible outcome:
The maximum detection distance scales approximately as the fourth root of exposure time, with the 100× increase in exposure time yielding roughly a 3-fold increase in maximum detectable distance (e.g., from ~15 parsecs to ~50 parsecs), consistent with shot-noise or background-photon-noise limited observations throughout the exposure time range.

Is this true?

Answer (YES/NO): YES